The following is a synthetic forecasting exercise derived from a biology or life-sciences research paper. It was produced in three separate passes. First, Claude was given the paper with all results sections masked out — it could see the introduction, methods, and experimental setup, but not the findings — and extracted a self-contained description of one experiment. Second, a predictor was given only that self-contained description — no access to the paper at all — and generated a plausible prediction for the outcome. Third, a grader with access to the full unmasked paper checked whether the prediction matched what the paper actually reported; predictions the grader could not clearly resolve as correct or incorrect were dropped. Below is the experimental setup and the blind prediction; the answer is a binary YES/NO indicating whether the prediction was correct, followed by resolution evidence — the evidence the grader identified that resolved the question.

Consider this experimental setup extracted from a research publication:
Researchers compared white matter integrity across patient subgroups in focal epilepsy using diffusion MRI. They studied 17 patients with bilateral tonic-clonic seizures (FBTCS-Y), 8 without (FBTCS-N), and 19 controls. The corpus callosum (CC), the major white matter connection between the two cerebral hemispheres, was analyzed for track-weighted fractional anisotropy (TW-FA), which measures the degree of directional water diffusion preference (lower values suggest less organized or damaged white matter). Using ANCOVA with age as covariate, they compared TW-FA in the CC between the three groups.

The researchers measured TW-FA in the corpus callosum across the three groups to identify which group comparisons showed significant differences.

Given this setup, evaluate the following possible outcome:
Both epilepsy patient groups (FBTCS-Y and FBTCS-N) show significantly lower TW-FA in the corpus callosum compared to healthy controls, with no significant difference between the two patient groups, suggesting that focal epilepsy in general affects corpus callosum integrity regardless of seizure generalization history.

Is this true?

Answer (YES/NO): NO